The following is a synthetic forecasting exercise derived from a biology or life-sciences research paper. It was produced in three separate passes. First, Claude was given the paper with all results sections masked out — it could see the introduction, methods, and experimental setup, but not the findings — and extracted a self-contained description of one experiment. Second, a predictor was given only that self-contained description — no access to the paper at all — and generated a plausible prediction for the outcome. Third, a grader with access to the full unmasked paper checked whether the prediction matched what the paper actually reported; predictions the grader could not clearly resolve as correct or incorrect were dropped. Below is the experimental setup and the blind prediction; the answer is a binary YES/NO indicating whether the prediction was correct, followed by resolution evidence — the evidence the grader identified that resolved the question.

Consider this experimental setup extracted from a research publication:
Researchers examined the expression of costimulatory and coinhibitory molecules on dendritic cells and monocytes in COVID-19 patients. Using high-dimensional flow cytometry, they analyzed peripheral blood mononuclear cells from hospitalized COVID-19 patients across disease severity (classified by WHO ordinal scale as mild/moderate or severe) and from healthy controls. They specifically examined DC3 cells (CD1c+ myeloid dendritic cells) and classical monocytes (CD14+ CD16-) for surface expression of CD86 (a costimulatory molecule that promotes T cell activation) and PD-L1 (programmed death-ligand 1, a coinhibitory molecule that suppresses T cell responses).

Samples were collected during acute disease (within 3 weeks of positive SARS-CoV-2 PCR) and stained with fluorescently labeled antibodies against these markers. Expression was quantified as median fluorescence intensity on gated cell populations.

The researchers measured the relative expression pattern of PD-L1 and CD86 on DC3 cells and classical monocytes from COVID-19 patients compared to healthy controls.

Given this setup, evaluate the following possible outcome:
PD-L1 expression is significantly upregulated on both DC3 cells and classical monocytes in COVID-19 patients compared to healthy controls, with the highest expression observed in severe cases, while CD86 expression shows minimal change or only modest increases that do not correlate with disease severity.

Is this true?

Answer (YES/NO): NO